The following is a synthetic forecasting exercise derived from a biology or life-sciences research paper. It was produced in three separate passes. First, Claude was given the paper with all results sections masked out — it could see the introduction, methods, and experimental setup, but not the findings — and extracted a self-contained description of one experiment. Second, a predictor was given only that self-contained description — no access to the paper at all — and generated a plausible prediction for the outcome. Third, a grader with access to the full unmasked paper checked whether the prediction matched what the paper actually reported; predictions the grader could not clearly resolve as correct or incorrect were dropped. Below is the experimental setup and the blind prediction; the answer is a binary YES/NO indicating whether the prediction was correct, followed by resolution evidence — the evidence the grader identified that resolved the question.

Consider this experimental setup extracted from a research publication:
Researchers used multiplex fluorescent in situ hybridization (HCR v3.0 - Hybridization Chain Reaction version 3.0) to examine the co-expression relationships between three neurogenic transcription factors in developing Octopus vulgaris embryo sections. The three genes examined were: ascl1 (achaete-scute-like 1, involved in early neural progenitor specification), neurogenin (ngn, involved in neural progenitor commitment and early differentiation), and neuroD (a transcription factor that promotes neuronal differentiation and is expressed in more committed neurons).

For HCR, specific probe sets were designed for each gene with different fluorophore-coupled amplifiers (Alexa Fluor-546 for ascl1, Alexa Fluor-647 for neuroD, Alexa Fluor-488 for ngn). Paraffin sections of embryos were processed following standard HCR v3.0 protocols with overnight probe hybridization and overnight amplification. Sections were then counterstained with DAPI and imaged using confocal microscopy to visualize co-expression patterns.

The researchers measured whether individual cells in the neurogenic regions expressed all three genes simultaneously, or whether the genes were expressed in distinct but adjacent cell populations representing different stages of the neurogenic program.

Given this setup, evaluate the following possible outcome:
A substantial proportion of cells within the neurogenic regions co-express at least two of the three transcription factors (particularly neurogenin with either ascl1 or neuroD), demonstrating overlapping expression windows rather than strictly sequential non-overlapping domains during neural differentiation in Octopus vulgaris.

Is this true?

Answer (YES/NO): NO